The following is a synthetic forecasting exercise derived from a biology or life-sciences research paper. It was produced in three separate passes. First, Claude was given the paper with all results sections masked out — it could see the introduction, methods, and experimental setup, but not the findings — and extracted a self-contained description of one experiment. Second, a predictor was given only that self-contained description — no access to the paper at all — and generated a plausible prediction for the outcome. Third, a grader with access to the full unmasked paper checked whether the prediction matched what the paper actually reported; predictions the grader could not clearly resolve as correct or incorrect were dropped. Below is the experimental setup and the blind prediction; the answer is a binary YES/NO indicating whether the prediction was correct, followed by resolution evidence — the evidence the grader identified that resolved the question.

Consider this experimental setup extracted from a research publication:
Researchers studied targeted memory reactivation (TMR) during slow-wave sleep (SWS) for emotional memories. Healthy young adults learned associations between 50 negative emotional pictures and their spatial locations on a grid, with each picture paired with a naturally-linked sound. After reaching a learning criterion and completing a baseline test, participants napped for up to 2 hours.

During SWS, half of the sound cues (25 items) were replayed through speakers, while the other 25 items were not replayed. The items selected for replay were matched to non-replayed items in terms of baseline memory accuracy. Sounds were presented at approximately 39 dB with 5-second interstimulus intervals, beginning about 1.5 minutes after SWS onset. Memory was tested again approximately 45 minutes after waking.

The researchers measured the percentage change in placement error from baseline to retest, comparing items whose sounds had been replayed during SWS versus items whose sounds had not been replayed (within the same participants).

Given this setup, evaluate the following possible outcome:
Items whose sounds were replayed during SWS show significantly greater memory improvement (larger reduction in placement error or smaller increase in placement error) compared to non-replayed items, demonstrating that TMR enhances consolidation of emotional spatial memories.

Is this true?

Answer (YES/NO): NO